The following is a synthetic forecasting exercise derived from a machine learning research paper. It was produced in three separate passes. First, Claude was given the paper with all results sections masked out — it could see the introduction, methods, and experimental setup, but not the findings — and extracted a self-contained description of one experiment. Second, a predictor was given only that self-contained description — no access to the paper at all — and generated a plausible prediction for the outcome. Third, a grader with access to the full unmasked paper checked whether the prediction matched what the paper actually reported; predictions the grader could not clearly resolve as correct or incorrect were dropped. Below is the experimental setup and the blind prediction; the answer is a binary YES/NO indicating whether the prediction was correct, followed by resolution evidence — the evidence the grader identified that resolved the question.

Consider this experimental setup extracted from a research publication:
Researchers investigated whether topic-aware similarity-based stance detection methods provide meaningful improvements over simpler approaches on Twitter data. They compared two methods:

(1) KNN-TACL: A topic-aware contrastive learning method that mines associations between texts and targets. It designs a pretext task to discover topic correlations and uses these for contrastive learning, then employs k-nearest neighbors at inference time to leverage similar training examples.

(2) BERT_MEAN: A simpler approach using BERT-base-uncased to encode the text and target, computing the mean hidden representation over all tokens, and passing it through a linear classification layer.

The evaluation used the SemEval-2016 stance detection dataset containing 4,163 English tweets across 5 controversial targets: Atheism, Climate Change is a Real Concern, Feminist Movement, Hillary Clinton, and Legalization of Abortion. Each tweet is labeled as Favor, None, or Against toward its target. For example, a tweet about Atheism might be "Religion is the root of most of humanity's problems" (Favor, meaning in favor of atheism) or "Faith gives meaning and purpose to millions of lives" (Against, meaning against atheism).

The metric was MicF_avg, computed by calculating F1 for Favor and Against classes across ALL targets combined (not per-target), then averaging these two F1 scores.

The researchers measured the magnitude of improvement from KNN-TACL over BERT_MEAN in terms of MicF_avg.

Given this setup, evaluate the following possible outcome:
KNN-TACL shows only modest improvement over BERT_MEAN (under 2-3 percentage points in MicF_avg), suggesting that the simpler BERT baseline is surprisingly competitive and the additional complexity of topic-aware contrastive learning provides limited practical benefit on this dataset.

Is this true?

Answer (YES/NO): NO